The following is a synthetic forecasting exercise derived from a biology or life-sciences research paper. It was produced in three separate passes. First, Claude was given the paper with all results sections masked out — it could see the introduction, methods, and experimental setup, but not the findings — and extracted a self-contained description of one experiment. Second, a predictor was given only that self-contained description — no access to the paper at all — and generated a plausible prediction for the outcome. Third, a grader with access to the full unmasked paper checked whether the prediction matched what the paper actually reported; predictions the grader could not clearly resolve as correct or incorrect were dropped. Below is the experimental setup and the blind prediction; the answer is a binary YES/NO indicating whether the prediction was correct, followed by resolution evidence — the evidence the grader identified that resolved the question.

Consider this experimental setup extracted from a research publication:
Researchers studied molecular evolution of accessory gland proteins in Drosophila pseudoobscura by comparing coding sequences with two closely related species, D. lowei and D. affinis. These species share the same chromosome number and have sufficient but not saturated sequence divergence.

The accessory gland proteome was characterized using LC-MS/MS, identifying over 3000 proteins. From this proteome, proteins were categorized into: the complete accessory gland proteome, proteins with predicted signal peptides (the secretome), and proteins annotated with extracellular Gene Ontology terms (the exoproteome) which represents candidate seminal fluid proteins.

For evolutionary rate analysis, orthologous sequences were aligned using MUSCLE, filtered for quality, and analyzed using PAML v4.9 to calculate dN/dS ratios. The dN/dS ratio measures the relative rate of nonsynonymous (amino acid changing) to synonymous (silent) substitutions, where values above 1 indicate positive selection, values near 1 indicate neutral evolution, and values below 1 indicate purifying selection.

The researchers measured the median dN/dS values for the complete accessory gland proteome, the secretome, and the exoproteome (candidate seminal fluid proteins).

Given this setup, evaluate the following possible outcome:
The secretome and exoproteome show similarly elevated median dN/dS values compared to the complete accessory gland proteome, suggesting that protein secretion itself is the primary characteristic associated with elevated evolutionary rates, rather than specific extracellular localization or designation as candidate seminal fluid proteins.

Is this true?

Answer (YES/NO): NO